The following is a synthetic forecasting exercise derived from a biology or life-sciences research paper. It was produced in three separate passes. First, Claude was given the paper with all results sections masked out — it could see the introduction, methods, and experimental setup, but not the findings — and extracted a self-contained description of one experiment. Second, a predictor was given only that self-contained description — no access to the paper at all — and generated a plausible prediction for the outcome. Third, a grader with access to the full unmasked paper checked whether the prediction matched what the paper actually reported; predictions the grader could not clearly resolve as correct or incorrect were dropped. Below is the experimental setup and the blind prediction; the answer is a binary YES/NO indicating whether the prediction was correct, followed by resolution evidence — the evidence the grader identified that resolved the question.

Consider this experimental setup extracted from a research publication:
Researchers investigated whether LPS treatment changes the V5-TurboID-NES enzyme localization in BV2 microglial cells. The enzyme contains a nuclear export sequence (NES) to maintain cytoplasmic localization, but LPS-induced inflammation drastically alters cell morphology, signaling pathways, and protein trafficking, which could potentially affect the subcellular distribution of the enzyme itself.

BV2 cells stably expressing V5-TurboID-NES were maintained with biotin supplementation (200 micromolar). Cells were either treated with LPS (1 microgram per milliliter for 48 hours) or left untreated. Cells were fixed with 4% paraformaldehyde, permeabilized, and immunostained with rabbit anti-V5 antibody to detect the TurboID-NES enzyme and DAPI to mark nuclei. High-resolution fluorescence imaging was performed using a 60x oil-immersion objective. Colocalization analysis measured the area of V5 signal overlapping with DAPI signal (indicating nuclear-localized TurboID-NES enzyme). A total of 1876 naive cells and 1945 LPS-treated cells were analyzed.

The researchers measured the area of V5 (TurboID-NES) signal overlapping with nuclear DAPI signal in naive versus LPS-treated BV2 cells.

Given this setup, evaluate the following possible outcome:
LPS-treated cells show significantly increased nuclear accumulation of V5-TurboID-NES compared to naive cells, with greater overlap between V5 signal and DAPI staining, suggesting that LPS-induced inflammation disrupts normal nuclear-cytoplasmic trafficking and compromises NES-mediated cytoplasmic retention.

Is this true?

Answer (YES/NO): NO